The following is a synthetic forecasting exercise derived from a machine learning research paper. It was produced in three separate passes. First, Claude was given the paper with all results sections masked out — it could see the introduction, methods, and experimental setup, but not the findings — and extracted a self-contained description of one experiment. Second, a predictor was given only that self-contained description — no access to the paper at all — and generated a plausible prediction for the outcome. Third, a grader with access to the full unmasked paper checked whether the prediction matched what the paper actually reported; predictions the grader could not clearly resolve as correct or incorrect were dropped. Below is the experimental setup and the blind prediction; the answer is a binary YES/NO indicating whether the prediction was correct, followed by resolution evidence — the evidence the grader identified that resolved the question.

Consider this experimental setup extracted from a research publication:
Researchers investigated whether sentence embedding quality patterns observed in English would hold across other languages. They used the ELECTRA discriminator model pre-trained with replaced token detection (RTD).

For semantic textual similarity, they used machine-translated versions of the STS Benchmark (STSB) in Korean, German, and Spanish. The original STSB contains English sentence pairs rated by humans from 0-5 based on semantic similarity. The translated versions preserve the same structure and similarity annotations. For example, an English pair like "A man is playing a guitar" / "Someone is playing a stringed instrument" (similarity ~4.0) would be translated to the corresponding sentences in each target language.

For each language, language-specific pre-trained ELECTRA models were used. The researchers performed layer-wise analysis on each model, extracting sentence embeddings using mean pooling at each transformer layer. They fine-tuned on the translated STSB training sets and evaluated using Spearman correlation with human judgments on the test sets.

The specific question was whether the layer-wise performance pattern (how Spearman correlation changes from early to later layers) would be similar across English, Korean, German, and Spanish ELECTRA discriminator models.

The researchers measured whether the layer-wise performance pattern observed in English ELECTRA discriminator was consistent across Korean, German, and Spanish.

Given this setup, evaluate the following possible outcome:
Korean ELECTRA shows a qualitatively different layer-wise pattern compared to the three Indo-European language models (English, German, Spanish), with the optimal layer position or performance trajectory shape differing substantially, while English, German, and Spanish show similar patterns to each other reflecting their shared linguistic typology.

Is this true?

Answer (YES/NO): NO